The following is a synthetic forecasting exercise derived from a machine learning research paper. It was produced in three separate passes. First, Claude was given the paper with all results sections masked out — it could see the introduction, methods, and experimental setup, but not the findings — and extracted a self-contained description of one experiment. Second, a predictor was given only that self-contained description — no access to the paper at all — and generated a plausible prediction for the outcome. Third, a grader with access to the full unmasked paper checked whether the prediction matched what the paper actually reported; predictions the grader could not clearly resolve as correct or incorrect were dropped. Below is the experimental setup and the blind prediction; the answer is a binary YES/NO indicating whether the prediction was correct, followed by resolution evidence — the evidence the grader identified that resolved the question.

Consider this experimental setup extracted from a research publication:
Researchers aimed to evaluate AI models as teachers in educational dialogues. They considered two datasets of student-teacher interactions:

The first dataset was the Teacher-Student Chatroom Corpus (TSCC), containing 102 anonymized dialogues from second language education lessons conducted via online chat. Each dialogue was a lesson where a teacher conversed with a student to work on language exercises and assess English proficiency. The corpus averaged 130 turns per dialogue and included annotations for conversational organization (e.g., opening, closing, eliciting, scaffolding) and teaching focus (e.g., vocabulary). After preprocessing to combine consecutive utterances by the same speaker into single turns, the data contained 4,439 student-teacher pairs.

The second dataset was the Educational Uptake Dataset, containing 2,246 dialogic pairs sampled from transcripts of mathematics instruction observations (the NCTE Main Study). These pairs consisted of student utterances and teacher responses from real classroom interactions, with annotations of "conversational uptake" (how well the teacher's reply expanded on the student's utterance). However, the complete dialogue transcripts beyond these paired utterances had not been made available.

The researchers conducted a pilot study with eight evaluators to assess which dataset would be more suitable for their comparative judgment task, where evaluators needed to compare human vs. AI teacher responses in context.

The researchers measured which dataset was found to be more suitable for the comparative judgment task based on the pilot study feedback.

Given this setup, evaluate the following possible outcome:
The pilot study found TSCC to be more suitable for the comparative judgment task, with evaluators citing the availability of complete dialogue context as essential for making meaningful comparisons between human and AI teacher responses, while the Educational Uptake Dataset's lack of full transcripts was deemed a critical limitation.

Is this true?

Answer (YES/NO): YES